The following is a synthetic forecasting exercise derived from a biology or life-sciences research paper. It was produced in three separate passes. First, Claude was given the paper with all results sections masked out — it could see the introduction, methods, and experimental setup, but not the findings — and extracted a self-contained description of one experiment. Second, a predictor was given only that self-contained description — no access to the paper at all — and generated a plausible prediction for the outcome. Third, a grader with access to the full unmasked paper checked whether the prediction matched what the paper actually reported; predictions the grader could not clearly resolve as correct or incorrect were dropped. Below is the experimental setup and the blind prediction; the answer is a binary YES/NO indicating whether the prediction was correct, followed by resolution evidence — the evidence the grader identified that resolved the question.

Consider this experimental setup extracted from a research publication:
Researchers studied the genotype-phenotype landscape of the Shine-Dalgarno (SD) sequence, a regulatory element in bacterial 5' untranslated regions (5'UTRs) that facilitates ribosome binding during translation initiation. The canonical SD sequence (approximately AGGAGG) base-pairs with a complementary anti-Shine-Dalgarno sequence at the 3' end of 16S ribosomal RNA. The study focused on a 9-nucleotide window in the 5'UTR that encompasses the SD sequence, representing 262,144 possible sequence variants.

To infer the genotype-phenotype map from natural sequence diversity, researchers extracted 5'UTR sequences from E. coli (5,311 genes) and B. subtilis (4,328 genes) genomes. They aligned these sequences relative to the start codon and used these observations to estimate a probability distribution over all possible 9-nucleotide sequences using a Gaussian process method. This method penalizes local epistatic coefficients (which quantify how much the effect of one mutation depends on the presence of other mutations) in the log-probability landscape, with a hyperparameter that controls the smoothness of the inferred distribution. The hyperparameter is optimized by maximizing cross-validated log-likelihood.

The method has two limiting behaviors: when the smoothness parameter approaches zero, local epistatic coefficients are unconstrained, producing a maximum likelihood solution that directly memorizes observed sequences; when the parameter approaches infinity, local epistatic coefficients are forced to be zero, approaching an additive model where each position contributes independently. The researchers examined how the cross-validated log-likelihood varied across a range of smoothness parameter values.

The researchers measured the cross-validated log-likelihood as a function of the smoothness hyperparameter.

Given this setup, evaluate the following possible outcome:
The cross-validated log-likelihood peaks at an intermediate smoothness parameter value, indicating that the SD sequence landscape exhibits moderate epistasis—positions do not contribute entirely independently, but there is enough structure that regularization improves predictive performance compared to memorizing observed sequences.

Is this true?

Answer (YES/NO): YES